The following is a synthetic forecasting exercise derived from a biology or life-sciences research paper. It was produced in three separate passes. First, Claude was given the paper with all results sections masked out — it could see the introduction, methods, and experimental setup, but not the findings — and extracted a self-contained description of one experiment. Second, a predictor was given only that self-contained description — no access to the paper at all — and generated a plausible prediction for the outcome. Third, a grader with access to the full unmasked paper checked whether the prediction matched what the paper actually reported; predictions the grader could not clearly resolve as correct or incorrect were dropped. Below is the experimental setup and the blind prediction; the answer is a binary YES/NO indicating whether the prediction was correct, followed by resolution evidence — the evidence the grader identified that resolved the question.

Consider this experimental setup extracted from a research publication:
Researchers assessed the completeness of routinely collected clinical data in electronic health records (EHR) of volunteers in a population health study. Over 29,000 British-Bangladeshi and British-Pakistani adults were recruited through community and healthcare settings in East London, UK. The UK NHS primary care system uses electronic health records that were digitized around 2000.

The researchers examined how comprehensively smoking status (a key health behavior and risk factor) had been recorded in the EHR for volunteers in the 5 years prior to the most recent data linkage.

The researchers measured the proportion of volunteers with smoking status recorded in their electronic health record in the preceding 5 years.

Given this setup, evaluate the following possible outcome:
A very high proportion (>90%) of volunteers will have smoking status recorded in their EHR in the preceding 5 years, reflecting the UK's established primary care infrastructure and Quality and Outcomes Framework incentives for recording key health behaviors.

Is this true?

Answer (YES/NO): NO